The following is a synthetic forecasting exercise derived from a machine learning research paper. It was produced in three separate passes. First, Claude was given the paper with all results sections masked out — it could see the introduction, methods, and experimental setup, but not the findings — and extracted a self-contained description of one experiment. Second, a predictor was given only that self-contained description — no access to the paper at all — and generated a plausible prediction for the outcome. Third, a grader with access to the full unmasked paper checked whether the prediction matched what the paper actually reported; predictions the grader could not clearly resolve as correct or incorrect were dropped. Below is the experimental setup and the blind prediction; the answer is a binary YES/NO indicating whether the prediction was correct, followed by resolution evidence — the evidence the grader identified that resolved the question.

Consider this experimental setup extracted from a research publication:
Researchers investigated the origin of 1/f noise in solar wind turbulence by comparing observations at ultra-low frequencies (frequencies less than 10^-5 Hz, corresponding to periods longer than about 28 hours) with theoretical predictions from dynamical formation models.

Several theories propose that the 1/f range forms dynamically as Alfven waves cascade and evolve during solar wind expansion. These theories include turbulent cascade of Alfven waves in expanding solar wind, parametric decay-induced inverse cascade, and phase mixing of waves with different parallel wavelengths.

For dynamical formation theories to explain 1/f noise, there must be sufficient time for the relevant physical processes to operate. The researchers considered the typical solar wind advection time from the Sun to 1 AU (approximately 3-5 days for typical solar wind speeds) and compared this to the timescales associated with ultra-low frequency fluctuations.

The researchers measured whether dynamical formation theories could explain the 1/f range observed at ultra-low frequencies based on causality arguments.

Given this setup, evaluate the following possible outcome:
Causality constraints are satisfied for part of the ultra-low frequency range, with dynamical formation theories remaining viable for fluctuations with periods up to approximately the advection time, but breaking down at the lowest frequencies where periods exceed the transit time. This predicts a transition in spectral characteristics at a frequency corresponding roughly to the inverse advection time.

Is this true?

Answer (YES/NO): NO